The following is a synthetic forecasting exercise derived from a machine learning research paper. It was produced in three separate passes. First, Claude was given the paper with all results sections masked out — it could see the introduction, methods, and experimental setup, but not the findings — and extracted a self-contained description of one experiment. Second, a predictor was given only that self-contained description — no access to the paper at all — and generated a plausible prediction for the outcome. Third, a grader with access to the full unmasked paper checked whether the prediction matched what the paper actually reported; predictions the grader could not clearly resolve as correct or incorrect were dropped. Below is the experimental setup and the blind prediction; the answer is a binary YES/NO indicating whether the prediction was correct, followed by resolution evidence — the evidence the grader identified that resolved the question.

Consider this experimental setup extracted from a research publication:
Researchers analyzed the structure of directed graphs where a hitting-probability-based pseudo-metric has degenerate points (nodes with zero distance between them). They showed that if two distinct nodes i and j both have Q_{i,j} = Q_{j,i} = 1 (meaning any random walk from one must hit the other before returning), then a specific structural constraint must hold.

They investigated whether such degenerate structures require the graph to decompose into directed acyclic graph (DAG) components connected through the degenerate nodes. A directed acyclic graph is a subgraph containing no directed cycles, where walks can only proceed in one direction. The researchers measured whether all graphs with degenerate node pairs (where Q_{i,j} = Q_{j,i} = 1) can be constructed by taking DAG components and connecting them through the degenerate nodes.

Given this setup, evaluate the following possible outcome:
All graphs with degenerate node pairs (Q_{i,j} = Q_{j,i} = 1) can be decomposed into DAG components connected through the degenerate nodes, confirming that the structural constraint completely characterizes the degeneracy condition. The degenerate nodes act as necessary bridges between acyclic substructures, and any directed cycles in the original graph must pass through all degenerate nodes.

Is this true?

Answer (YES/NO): NO